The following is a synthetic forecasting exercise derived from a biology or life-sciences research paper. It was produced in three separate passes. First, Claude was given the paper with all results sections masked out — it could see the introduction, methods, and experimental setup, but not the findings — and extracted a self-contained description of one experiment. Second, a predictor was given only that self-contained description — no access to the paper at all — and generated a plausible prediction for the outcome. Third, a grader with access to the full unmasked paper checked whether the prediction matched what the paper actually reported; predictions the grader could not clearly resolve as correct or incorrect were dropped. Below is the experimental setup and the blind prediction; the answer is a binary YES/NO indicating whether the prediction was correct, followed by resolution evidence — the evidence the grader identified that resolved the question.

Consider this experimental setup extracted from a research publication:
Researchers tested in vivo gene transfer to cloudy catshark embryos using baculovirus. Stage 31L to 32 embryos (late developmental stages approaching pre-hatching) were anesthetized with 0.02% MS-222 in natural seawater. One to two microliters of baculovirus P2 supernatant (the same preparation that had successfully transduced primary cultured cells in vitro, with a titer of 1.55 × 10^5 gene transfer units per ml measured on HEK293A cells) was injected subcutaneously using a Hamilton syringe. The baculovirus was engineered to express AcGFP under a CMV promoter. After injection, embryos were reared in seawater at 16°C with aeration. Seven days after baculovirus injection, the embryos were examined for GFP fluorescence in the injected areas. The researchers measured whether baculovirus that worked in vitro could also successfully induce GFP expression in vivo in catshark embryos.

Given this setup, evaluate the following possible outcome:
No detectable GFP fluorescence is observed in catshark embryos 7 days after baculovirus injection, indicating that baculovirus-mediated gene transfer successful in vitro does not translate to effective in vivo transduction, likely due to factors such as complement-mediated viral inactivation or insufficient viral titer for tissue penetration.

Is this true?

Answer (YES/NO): YES